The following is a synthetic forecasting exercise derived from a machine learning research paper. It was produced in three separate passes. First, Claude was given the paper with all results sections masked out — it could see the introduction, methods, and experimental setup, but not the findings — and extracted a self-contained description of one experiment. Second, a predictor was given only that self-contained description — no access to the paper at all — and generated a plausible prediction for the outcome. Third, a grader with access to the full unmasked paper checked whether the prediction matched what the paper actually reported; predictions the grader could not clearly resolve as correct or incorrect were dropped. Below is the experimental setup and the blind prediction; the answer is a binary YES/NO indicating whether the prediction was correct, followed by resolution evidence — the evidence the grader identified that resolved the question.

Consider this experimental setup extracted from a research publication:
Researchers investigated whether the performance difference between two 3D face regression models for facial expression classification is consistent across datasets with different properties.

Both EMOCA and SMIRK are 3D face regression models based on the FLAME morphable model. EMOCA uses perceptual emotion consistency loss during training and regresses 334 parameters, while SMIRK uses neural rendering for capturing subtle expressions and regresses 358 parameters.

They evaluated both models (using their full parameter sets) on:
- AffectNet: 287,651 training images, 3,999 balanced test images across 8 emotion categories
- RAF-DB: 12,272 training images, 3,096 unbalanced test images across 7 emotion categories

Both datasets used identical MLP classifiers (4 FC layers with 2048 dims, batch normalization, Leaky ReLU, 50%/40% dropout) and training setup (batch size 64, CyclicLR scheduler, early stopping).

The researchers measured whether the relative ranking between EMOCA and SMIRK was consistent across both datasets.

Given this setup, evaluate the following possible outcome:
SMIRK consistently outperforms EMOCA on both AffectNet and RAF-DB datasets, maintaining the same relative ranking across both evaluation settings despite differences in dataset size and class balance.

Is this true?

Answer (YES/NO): NO